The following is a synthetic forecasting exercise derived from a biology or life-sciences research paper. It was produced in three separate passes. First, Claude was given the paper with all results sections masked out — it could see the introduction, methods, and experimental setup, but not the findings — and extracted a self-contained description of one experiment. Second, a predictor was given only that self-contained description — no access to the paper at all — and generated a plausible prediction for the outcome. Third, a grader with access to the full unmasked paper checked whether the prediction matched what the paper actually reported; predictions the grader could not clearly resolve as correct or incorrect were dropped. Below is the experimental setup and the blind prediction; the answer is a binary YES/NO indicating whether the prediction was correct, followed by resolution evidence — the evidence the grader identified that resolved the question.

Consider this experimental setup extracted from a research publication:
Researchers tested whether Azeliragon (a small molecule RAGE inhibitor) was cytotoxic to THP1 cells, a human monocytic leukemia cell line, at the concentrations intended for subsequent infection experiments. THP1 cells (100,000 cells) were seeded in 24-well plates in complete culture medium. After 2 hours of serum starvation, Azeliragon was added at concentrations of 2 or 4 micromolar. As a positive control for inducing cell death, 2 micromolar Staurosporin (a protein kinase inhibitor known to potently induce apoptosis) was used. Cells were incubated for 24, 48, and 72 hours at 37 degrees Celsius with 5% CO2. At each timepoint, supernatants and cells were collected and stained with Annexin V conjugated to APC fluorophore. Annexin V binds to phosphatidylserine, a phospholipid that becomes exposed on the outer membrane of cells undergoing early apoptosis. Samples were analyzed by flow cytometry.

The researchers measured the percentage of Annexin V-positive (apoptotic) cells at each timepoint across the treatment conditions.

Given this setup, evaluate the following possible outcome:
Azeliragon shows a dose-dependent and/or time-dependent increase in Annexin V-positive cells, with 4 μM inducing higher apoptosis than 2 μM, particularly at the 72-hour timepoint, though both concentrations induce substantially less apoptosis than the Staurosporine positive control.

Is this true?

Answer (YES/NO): NO